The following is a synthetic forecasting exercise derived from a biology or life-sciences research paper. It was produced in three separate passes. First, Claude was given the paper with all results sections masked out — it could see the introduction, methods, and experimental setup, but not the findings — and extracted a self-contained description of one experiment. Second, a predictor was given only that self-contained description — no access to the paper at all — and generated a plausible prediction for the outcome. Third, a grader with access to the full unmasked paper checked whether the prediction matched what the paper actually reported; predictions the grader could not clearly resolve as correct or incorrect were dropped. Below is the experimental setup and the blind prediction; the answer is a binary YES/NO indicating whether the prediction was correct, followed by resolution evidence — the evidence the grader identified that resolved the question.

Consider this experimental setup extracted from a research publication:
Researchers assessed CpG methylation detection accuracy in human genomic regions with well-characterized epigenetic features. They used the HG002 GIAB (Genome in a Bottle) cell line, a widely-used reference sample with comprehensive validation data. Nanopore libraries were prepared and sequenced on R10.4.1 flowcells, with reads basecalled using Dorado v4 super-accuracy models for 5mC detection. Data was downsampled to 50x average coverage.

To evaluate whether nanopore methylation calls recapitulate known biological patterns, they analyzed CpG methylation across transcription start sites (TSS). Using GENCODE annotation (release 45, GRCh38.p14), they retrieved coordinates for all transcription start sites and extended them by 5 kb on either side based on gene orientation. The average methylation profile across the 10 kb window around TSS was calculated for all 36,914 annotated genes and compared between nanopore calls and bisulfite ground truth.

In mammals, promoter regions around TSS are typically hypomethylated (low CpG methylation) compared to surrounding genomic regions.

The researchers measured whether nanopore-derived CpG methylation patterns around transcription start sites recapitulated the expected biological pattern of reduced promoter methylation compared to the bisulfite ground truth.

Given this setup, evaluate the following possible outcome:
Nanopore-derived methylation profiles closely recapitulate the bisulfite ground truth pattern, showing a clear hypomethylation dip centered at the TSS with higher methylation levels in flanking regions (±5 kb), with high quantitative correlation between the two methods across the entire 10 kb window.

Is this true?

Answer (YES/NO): YES